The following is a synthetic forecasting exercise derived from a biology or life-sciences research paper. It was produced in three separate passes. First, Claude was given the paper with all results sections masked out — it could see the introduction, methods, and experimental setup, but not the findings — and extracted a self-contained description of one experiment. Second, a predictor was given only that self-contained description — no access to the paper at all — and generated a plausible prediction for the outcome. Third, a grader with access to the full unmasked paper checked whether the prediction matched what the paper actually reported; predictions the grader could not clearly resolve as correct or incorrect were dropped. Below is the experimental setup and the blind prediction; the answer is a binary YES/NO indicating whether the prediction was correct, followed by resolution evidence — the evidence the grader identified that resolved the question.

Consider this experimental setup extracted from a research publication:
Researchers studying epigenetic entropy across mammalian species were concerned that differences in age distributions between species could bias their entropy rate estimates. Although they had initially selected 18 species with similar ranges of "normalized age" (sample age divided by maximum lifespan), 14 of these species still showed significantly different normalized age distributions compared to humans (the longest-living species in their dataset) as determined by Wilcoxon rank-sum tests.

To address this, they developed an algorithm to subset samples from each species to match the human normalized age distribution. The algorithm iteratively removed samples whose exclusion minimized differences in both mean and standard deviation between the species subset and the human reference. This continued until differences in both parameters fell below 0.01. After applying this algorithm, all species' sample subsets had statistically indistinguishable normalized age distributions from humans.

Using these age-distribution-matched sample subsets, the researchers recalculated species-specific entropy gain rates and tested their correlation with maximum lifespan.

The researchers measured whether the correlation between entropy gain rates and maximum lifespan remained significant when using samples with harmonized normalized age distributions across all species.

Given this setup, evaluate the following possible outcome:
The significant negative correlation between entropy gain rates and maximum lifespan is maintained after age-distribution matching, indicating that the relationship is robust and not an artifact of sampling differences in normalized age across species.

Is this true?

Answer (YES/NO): YES